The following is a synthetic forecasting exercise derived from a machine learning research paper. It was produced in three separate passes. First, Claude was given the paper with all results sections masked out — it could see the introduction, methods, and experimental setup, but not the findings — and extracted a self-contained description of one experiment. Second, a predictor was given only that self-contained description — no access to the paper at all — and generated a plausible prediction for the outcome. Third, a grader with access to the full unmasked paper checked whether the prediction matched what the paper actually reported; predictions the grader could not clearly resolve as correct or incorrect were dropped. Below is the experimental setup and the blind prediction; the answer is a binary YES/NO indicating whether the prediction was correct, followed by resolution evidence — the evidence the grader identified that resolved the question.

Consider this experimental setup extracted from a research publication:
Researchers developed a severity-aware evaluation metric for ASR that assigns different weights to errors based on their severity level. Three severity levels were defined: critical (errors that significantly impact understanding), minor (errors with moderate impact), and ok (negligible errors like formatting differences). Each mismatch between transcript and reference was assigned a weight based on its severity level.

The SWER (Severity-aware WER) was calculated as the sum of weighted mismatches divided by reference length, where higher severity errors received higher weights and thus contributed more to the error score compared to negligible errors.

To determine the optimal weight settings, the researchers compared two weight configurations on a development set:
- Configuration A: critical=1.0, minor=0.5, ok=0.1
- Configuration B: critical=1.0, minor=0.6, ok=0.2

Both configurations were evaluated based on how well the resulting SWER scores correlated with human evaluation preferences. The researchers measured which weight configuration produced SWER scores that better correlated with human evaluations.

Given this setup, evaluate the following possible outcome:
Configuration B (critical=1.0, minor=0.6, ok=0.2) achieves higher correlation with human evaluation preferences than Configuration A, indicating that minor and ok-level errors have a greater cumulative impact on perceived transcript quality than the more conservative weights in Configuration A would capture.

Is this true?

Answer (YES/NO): YES